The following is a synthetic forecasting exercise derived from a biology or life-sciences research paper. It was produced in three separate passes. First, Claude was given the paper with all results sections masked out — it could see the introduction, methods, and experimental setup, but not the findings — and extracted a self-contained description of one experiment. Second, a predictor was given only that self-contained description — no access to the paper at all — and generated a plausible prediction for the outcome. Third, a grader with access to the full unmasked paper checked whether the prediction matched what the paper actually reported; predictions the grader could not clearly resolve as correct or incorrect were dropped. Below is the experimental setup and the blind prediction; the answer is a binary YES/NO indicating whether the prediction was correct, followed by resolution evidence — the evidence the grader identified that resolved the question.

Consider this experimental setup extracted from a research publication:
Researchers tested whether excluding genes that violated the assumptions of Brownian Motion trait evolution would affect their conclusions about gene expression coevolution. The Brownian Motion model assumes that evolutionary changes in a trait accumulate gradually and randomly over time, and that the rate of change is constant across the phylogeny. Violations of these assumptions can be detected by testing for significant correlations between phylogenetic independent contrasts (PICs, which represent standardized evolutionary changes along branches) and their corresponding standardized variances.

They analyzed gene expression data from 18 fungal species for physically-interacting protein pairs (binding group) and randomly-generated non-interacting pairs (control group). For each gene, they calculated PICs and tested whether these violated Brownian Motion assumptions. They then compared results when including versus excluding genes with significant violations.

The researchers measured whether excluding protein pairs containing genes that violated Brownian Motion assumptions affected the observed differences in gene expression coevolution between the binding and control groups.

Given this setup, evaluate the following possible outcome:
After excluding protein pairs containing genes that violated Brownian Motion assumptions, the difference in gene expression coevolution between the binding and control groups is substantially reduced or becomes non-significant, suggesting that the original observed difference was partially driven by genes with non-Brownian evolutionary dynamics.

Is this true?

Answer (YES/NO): NO